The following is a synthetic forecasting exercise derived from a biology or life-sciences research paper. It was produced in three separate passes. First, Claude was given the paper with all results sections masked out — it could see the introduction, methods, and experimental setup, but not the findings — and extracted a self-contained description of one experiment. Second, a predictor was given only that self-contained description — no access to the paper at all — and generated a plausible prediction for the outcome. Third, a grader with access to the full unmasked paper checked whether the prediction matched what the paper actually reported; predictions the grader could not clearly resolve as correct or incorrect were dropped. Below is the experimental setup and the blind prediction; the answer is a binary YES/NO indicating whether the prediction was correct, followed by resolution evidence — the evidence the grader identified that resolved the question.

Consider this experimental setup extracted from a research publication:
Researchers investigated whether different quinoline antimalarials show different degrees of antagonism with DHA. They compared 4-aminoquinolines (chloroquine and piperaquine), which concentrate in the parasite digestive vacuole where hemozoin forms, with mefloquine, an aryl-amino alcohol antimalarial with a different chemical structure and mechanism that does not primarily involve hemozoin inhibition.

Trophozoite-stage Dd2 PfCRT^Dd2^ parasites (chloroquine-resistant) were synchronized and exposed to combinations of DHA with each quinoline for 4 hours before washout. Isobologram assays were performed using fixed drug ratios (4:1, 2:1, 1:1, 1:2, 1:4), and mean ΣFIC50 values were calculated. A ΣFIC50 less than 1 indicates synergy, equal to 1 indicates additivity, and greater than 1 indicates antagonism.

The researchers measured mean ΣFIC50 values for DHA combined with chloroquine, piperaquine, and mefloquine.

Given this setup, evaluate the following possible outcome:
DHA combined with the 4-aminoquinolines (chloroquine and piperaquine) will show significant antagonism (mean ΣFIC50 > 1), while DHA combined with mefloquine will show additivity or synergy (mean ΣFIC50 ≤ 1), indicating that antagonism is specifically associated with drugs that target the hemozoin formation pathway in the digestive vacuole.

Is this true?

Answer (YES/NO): YES